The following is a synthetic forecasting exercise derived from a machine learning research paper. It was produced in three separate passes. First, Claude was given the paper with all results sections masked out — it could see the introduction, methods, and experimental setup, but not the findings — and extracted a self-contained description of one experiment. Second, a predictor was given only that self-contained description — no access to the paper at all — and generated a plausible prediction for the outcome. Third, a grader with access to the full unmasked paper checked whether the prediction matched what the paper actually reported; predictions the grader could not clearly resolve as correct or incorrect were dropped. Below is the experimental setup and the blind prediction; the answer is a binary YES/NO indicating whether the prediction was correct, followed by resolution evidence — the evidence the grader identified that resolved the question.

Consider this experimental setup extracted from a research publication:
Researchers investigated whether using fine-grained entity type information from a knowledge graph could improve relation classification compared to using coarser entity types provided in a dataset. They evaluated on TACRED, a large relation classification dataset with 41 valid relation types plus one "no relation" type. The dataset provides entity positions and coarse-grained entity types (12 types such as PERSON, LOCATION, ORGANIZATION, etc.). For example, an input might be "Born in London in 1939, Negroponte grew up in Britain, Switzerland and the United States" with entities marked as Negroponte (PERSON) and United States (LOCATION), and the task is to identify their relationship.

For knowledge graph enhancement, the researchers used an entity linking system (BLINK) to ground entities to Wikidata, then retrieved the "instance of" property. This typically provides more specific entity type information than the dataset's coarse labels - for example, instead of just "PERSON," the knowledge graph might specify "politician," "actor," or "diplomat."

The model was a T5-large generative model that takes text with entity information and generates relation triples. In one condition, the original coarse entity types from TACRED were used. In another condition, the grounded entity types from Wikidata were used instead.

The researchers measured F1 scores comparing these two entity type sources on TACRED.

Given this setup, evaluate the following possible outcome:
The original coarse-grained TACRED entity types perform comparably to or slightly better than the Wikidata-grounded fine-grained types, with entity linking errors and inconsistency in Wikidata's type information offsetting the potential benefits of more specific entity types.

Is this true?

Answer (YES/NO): NO